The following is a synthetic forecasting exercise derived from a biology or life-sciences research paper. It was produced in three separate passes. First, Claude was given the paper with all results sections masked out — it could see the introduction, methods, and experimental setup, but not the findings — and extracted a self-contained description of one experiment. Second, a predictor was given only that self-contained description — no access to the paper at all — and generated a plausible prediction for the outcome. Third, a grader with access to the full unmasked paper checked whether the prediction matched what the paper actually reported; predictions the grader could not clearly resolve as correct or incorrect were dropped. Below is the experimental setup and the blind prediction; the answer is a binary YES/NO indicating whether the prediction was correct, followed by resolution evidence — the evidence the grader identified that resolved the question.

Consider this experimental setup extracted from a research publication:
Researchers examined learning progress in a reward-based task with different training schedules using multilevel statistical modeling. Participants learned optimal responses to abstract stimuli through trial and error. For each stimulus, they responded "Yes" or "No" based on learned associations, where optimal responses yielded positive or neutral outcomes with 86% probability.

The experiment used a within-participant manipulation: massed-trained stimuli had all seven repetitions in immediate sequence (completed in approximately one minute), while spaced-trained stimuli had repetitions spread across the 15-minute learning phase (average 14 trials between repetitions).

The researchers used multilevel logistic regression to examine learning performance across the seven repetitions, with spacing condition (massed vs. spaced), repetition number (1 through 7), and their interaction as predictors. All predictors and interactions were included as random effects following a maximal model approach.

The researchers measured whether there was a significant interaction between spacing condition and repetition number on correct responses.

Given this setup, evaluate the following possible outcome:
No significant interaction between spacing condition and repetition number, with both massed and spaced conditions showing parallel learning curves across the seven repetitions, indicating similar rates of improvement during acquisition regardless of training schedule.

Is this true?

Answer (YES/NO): NO